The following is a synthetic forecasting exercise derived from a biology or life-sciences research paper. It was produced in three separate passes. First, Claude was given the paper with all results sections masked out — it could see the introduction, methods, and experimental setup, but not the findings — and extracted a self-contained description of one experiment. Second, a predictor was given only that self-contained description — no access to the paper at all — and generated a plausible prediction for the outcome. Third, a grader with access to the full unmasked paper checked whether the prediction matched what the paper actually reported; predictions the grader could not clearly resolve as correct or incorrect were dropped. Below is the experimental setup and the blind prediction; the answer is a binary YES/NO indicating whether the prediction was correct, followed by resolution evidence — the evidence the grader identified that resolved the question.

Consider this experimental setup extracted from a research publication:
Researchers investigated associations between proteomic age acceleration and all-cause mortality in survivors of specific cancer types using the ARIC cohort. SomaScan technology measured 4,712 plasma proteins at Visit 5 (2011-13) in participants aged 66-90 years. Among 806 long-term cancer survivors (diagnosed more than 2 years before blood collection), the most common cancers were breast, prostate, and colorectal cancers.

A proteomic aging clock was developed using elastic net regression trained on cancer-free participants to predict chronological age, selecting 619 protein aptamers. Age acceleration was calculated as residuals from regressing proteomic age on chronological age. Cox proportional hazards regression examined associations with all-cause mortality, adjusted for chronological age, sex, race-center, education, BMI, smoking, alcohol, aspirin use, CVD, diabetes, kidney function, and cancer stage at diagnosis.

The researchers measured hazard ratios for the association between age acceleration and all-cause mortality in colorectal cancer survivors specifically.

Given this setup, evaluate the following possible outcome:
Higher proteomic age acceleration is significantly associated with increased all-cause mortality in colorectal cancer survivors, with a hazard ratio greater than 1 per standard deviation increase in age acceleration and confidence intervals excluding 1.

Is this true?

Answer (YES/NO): YES